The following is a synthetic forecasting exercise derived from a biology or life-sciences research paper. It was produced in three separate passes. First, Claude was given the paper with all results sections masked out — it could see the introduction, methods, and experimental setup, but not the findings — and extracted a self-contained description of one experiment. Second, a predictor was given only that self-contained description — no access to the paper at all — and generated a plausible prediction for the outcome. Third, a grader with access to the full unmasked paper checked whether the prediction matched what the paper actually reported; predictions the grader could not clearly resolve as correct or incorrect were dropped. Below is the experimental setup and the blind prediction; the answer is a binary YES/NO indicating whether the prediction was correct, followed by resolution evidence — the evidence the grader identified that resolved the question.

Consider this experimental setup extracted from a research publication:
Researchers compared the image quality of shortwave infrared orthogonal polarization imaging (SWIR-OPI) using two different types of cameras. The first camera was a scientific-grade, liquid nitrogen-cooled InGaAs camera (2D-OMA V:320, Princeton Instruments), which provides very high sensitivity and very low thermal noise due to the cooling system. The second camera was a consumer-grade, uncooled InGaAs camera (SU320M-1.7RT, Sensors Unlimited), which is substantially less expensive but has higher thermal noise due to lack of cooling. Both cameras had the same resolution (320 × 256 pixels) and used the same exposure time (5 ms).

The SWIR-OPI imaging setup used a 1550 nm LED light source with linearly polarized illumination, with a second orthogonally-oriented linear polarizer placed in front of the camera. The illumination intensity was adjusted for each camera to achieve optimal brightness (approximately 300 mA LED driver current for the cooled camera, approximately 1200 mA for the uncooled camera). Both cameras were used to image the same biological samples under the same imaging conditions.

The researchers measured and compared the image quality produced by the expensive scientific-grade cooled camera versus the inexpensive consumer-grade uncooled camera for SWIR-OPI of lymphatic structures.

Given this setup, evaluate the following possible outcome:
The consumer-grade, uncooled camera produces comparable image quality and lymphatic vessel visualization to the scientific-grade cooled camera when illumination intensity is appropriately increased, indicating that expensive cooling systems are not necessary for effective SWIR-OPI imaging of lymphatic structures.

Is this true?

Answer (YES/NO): YES